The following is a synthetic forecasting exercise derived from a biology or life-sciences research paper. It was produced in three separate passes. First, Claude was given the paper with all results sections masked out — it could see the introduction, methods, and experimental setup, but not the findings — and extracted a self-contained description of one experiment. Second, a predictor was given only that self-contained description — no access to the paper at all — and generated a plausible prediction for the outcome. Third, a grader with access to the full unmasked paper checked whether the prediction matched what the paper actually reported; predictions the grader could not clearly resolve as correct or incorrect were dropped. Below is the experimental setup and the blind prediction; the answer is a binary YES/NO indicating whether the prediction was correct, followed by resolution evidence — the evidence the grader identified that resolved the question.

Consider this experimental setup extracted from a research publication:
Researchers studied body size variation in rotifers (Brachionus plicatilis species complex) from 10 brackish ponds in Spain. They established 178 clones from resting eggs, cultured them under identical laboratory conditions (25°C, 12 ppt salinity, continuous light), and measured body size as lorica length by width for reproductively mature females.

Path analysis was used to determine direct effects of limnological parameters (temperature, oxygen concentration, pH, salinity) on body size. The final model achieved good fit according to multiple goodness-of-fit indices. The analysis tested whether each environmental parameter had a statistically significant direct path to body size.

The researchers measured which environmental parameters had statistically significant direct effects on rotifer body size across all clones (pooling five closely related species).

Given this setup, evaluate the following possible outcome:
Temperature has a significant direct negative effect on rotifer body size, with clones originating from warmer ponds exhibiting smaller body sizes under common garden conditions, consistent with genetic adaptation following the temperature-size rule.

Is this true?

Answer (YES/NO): NO